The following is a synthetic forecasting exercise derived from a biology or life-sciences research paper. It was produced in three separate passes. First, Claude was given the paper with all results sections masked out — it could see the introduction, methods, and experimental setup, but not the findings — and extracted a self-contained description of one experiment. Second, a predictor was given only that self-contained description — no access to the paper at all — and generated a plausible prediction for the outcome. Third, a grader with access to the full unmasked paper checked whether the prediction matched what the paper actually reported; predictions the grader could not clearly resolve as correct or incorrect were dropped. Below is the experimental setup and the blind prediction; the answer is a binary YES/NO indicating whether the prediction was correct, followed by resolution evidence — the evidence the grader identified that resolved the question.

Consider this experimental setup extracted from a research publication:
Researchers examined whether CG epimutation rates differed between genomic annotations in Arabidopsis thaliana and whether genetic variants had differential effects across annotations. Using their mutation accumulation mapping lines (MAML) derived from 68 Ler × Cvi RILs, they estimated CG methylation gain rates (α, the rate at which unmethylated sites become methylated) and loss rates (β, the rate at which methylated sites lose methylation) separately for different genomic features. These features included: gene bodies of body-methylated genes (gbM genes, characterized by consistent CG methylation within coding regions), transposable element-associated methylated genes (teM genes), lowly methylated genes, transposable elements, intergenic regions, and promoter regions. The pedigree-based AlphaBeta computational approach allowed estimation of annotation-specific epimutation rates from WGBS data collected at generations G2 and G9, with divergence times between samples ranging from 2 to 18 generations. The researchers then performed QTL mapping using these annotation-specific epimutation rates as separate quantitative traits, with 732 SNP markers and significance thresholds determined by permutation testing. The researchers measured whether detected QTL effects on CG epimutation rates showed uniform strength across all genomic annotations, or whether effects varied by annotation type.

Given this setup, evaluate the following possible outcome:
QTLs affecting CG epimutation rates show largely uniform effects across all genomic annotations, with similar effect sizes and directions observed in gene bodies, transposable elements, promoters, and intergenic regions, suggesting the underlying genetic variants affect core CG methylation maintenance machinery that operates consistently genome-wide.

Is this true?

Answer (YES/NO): NO